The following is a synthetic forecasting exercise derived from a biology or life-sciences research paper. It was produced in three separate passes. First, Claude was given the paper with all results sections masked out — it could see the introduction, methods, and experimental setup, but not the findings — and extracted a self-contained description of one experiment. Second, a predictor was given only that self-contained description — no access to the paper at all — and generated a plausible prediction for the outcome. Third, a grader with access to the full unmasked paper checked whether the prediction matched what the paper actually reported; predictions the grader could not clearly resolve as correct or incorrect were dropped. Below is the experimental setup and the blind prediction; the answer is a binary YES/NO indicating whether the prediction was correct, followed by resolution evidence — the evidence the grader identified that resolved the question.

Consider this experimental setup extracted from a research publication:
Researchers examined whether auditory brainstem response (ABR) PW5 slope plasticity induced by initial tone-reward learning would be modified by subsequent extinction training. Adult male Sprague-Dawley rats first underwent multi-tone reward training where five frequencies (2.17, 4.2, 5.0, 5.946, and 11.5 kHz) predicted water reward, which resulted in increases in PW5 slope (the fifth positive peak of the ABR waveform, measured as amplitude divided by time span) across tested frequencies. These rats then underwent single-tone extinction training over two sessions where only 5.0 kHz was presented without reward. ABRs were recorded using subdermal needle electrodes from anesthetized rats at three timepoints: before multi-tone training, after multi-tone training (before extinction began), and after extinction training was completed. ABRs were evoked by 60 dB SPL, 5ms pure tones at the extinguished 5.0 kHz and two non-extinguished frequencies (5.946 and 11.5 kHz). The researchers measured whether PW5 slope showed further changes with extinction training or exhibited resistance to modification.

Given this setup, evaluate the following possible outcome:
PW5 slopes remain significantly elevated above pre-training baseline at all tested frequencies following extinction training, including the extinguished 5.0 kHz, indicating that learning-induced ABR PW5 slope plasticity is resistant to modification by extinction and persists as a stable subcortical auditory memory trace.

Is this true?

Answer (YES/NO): YES